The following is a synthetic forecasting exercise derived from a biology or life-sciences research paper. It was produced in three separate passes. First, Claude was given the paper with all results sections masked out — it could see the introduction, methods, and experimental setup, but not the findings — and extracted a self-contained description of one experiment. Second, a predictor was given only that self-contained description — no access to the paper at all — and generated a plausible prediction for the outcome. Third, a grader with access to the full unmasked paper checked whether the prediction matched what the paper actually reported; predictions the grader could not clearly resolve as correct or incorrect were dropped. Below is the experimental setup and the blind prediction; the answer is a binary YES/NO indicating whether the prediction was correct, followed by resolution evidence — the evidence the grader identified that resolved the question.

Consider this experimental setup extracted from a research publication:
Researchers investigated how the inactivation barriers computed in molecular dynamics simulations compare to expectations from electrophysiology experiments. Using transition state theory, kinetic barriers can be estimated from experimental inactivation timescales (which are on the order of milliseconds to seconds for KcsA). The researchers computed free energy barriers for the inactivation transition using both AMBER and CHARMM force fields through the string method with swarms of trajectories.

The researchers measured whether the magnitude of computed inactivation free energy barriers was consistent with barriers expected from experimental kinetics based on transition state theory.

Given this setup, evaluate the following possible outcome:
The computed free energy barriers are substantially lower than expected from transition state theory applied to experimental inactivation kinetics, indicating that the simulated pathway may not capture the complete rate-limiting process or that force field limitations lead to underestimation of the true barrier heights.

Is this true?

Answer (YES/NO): YES